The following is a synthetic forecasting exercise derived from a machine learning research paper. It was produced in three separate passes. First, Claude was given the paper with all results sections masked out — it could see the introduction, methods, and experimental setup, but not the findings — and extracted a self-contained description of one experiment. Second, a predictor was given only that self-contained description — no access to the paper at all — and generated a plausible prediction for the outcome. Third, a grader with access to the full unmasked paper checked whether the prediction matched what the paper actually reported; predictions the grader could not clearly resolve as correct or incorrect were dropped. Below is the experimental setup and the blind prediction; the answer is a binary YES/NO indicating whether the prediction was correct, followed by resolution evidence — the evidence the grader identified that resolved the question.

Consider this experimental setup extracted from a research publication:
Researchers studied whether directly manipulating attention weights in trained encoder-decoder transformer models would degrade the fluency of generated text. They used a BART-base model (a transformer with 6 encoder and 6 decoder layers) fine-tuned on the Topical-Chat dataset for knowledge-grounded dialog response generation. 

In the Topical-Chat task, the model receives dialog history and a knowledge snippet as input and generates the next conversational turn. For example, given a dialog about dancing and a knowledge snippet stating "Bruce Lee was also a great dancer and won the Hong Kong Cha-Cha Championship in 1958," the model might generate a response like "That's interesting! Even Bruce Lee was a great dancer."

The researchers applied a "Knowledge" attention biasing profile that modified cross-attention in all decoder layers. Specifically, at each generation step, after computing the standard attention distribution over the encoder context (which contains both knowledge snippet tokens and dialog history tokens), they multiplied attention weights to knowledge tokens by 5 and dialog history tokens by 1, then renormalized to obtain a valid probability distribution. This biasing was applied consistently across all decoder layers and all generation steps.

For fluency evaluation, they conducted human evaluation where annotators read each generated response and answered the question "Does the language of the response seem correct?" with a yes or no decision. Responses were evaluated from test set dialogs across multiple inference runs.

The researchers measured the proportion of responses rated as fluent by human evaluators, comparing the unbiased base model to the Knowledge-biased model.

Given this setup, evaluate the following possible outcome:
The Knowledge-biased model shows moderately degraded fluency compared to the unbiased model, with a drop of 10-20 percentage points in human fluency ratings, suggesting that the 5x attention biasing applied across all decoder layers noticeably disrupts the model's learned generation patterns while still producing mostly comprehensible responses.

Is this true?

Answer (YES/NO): NO